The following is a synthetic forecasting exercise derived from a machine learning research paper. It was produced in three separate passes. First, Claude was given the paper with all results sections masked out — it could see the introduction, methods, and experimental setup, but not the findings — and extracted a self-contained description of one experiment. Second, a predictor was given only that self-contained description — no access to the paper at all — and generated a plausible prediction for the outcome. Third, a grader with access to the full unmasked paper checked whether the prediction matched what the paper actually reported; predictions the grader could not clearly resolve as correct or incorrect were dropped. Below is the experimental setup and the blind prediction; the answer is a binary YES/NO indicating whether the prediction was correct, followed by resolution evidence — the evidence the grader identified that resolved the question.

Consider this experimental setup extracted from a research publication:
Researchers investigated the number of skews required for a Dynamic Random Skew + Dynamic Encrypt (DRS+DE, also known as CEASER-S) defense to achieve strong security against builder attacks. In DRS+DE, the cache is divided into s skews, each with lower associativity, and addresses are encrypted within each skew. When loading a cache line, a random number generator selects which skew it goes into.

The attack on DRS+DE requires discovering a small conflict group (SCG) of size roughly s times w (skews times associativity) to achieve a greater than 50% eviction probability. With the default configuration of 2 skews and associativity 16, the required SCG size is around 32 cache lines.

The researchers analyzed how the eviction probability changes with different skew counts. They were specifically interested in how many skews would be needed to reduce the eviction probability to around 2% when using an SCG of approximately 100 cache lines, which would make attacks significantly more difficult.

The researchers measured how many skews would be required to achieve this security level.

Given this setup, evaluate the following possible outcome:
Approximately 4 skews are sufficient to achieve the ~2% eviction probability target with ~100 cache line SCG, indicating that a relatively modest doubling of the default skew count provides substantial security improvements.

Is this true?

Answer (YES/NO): NO